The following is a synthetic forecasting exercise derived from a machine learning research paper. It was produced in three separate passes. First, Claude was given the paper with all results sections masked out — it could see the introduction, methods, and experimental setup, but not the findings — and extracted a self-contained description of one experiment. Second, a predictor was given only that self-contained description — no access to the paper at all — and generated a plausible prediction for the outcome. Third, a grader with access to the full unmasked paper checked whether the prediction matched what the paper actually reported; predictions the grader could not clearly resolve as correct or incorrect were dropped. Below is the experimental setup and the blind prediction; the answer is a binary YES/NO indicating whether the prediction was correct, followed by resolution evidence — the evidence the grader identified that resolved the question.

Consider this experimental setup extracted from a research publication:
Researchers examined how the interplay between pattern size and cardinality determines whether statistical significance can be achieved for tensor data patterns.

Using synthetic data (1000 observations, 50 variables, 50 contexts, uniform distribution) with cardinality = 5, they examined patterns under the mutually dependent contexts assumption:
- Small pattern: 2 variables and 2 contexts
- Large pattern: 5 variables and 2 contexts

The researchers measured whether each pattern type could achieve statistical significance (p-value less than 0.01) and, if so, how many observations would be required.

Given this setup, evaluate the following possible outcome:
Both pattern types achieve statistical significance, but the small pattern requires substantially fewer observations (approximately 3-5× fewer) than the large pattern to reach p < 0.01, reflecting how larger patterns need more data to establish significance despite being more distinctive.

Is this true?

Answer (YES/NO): NO